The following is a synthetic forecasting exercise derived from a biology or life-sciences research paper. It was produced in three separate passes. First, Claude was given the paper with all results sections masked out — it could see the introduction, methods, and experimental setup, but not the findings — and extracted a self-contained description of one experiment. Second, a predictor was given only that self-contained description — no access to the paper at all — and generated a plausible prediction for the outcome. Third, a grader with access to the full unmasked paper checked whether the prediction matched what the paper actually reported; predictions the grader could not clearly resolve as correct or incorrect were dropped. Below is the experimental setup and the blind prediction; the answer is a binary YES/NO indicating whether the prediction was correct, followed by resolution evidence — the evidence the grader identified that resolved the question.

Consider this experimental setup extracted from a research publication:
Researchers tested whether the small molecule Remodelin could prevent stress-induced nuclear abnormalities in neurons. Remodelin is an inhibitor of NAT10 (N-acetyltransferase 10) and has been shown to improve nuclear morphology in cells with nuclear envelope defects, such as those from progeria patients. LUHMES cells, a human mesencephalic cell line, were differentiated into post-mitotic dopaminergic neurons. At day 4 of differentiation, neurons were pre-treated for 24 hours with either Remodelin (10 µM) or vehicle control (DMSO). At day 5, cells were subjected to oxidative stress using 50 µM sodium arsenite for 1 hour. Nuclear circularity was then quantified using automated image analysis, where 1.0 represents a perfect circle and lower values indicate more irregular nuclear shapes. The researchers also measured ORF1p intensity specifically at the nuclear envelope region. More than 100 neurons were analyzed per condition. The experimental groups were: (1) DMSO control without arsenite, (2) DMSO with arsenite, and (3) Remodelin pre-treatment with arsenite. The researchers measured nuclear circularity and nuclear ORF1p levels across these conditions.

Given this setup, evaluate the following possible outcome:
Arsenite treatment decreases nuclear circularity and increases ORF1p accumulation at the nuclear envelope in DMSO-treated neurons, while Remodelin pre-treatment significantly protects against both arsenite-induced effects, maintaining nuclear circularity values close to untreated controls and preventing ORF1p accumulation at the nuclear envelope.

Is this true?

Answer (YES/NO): YES